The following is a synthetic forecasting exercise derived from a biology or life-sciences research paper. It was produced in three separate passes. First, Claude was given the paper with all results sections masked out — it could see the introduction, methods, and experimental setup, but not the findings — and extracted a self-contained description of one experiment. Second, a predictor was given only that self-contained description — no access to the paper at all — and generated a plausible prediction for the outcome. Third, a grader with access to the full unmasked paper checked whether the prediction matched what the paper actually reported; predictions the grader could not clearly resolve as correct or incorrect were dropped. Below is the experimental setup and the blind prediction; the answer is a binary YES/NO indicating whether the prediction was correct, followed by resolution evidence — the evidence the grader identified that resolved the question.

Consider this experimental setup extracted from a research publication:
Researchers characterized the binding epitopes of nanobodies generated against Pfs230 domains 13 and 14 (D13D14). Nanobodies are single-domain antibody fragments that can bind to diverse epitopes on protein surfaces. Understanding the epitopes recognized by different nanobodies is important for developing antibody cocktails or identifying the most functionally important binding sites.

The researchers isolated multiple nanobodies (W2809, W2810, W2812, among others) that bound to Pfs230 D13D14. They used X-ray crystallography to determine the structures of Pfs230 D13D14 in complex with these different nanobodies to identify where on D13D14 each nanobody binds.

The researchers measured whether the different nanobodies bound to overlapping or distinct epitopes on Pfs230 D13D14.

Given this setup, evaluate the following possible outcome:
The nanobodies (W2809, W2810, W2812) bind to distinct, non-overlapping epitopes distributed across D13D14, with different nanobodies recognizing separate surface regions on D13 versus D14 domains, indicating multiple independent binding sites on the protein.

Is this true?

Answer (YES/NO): YES